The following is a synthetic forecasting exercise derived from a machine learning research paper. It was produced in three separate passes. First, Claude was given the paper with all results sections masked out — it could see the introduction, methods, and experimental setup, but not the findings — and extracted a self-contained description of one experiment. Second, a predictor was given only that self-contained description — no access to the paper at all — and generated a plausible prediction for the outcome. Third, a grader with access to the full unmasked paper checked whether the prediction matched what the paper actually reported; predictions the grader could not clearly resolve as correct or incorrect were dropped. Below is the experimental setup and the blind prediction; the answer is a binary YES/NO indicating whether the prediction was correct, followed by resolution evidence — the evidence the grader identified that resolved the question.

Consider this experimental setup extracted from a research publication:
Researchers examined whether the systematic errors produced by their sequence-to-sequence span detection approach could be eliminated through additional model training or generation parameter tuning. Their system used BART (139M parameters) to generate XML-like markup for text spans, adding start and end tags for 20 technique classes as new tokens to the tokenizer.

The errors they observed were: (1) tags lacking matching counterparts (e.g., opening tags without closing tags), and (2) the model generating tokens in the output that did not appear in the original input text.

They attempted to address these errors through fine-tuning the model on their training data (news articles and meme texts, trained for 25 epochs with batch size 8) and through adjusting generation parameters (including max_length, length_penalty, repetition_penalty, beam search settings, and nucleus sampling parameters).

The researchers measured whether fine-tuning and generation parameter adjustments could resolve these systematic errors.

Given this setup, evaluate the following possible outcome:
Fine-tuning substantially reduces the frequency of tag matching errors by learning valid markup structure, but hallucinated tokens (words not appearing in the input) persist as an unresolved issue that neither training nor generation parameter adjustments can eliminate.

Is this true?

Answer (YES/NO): NO